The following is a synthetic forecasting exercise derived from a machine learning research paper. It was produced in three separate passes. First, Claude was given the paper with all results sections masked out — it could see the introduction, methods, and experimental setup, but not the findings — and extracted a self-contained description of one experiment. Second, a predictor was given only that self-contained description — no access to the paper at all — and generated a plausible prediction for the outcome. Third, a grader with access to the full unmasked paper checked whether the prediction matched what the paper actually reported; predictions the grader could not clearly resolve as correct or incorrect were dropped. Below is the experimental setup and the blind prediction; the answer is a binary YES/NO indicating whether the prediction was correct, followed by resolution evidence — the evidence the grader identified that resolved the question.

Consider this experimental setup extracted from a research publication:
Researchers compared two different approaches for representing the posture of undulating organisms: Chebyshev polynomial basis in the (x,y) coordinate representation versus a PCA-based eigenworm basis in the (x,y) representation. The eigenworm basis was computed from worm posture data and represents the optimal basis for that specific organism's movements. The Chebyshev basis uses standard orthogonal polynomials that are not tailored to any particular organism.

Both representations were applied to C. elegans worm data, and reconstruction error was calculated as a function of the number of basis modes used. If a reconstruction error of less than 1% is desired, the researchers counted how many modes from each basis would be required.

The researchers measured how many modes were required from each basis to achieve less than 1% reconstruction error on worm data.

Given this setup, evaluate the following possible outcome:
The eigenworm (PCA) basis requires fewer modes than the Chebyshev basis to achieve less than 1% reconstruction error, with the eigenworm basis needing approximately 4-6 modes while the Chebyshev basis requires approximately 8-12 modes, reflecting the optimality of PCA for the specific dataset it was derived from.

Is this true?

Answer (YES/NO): NO